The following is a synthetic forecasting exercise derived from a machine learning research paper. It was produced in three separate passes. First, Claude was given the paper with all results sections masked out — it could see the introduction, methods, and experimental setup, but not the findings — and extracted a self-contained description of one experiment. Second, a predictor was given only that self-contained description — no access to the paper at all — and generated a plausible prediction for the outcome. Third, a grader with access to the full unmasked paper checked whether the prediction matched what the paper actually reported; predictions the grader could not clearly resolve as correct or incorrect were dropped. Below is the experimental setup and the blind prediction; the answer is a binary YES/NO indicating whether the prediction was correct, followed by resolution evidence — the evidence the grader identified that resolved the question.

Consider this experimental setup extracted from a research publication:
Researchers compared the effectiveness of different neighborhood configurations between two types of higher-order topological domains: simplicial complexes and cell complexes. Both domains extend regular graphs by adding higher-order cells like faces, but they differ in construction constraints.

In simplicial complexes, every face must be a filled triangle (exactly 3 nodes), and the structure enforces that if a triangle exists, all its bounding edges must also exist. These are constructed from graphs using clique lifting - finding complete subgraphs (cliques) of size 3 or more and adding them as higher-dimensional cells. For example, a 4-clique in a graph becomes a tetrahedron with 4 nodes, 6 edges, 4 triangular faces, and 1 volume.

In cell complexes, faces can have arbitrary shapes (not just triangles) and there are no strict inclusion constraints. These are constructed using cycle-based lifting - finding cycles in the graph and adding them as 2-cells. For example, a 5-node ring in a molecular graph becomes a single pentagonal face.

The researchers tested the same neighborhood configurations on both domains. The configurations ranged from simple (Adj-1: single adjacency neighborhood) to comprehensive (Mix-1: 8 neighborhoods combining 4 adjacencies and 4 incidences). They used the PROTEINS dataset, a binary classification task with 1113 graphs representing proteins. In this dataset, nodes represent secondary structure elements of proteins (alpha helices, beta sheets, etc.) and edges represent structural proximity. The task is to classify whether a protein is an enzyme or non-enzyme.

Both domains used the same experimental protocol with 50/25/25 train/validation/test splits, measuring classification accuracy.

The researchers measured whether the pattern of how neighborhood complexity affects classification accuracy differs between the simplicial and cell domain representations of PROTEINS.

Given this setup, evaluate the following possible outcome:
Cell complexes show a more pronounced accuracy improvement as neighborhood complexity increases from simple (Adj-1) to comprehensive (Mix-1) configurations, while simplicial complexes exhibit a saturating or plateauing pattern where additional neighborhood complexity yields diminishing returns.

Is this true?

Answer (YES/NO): NO